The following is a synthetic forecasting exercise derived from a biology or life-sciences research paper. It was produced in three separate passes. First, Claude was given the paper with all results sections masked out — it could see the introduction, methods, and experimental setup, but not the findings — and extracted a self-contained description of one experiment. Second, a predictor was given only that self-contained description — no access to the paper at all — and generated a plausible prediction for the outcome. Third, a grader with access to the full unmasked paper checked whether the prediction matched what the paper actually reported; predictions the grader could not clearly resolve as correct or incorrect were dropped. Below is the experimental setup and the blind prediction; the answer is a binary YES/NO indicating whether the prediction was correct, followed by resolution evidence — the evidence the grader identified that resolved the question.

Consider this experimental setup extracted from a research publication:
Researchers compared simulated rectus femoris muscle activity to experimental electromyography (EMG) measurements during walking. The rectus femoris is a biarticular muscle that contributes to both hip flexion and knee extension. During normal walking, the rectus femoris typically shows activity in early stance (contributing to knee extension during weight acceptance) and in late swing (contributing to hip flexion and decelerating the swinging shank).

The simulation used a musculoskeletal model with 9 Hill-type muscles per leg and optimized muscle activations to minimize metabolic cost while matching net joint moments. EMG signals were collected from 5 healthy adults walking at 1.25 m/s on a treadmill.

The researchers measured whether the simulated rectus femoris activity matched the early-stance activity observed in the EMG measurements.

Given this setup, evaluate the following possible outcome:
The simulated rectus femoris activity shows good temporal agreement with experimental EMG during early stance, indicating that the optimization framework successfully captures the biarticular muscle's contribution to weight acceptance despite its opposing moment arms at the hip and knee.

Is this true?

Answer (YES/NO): NO